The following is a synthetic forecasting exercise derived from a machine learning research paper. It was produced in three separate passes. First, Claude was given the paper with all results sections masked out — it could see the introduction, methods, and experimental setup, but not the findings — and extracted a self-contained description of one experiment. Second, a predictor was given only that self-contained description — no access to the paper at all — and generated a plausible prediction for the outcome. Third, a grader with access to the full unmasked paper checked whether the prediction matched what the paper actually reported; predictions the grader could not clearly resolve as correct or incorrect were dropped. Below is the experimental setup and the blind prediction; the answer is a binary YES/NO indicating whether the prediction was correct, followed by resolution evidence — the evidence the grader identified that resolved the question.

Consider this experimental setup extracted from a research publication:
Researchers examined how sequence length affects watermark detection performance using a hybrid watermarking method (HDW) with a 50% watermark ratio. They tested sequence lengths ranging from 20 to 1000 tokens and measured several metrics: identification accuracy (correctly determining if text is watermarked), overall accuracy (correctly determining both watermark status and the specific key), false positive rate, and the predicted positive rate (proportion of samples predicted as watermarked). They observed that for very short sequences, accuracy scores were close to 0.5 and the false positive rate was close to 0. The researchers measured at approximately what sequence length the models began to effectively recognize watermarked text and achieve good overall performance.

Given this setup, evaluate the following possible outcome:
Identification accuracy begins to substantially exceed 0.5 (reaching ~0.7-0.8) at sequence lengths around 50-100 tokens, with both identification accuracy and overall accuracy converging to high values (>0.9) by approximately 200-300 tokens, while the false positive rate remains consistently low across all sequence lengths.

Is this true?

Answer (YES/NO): NO